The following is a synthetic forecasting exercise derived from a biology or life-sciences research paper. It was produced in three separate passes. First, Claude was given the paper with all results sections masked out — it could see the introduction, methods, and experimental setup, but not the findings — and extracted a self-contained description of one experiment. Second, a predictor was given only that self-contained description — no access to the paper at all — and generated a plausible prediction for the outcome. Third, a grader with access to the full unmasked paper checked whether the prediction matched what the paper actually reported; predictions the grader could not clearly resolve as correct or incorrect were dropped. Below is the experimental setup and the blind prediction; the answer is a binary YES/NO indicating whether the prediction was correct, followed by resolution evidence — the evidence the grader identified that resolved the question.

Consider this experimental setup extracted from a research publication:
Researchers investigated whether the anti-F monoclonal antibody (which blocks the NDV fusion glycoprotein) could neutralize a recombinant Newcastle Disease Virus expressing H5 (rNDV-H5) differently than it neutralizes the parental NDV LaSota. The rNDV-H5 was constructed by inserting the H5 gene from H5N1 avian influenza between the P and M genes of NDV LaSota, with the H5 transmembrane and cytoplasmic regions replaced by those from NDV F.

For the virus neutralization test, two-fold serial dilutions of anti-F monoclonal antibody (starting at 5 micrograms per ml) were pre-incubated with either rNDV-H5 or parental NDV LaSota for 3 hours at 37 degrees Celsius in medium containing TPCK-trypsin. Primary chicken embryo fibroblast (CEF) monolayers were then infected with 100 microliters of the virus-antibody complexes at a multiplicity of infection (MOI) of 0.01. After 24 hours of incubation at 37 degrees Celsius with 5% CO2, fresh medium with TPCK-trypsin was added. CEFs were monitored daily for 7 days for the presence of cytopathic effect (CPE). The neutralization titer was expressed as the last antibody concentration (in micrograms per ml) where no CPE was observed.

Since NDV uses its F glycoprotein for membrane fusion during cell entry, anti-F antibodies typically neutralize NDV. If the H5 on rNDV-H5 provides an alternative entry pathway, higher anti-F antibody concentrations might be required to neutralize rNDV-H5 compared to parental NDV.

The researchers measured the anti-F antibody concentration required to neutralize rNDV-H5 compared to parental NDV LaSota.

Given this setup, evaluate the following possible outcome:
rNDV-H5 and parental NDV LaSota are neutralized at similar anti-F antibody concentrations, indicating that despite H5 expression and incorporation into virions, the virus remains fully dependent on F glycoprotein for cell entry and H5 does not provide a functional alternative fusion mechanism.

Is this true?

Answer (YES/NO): NO